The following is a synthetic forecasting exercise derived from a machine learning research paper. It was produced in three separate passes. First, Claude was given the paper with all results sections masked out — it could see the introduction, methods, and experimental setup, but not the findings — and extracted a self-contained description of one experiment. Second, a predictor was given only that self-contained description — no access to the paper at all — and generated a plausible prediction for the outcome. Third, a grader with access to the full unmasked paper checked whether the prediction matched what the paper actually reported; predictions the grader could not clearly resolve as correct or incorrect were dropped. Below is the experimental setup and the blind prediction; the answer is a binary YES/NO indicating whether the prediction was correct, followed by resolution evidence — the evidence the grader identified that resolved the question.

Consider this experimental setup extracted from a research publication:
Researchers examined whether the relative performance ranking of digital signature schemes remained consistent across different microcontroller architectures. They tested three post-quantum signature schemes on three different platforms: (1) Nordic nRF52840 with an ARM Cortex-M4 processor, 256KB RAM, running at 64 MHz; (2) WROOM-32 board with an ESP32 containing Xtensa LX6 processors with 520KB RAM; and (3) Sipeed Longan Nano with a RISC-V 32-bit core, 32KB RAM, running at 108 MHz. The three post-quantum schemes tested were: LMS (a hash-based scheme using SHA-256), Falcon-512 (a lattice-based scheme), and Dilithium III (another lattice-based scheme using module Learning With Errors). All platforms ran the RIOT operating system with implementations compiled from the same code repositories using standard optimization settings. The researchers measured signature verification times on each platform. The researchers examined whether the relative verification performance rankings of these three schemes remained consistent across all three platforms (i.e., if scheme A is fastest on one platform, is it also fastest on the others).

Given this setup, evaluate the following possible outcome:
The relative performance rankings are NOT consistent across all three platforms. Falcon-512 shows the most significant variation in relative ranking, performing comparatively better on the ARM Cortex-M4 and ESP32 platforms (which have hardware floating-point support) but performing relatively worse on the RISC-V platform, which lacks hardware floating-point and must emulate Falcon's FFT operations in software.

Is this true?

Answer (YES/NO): NO